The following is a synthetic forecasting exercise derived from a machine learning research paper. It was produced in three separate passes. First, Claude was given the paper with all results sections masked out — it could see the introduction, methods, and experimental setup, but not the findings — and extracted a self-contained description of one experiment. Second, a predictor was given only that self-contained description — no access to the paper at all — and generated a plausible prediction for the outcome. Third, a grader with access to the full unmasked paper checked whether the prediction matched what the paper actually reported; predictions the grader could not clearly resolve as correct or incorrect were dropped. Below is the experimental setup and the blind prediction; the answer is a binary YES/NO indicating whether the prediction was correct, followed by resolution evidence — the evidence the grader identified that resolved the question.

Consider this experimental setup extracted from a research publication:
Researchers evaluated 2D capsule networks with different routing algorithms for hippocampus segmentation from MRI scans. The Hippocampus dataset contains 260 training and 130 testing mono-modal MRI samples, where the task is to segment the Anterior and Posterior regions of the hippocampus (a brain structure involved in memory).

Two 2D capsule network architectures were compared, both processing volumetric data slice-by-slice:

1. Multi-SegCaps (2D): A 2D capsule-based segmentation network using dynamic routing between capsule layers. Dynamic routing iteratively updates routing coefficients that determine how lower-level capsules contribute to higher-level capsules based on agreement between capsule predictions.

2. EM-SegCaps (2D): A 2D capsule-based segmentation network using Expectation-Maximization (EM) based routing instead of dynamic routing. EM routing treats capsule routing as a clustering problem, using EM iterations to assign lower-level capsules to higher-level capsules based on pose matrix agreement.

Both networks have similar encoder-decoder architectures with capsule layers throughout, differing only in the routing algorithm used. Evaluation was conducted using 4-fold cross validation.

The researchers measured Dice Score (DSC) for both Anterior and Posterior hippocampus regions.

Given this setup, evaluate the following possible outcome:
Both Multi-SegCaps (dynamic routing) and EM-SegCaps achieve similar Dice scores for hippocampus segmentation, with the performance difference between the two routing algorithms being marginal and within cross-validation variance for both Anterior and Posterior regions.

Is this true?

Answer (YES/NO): NO